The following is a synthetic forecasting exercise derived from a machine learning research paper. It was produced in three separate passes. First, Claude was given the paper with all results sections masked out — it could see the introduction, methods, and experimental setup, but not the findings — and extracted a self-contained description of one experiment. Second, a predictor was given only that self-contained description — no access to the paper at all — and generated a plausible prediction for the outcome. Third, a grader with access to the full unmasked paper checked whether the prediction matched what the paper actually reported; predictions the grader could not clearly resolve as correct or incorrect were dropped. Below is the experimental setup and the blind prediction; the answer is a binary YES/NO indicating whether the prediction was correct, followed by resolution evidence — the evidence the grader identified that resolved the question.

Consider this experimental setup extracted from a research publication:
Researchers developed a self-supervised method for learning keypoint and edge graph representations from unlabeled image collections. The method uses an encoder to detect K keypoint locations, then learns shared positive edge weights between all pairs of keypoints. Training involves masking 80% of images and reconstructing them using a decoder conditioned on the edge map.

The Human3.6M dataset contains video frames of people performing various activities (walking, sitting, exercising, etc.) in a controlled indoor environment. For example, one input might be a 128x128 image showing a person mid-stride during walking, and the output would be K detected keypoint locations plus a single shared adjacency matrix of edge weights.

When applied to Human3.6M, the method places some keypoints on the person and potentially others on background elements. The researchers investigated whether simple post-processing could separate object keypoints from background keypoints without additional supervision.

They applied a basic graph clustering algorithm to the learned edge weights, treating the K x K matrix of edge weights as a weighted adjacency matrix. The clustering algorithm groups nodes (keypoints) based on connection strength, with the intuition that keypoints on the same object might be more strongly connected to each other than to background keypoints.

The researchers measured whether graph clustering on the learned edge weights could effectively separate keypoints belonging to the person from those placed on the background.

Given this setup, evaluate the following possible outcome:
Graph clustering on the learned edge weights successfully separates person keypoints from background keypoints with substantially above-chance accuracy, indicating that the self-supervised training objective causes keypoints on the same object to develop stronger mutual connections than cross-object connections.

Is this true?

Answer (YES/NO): YES